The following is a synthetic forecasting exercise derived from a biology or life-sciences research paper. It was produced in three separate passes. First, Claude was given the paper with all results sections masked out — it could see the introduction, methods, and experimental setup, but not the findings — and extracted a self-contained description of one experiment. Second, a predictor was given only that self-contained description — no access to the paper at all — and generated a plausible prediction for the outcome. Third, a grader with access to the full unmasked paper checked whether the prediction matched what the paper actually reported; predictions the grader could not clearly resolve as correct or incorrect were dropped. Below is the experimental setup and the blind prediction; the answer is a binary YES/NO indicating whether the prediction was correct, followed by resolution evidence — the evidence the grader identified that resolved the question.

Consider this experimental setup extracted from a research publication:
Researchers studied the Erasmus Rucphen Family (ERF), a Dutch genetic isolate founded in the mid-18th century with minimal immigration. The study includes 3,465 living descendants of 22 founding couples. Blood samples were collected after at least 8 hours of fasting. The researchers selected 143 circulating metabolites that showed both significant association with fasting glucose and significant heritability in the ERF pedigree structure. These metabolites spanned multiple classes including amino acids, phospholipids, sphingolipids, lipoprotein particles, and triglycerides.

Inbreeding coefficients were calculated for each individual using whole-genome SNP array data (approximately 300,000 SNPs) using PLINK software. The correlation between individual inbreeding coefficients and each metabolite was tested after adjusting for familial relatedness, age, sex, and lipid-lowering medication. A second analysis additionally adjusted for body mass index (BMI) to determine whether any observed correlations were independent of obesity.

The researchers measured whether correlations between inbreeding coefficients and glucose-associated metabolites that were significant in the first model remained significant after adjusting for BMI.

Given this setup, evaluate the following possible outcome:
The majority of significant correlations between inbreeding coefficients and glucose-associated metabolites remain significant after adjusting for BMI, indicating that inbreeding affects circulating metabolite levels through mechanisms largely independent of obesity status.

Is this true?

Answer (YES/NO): YES